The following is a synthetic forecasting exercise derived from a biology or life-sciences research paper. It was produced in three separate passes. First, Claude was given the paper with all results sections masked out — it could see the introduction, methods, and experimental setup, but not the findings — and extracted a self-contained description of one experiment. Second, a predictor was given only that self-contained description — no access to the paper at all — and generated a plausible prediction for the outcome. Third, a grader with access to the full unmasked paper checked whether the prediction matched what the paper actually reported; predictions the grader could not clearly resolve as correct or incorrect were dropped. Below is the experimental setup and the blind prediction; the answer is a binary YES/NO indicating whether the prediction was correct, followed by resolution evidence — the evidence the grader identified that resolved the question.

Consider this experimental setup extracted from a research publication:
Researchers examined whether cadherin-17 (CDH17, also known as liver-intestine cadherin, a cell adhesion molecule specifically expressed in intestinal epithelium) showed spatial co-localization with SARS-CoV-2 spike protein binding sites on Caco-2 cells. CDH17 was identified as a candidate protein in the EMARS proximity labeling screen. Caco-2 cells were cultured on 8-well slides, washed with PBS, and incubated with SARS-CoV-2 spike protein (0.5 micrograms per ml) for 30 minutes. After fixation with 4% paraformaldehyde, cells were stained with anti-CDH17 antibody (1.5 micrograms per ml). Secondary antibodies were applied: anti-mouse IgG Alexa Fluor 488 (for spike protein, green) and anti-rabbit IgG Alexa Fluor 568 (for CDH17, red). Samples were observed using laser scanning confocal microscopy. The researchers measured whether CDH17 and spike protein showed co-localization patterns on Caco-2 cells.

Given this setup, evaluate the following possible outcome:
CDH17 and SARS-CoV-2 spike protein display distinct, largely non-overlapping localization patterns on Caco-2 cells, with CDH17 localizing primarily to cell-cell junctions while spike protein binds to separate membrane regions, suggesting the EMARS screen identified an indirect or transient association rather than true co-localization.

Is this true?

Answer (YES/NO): NO